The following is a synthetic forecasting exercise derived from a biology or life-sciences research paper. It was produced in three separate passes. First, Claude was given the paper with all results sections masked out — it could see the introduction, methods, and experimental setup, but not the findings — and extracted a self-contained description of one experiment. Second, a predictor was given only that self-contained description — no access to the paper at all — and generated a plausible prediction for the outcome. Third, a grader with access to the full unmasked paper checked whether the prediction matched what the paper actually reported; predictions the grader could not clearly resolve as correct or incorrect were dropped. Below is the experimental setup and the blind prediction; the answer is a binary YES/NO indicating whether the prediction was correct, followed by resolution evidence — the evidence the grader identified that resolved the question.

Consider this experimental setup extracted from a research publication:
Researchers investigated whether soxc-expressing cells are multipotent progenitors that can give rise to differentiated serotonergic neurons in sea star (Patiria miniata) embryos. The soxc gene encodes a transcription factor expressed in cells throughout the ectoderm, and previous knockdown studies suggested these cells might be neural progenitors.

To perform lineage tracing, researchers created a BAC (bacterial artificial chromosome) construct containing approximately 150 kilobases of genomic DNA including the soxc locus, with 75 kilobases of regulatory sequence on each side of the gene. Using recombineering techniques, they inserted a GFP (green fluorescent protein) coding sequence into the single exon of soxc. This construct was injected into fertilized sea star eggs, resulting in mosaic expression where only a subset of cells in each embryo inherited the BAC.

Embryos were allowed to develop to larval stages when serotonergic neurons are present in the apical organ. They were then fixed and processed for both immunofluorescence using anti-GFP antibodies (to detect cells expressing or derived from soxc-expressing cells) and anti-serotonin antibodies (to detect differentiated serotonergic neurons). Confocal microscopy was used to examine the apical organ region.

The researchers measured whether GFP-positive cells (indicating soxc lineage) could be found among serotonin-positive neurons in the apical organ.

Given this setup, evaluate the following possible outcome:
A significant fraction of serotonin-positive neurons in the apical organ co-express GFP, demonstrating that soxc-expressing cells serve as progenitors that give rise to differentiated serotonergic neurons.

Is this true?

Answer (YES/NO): NO